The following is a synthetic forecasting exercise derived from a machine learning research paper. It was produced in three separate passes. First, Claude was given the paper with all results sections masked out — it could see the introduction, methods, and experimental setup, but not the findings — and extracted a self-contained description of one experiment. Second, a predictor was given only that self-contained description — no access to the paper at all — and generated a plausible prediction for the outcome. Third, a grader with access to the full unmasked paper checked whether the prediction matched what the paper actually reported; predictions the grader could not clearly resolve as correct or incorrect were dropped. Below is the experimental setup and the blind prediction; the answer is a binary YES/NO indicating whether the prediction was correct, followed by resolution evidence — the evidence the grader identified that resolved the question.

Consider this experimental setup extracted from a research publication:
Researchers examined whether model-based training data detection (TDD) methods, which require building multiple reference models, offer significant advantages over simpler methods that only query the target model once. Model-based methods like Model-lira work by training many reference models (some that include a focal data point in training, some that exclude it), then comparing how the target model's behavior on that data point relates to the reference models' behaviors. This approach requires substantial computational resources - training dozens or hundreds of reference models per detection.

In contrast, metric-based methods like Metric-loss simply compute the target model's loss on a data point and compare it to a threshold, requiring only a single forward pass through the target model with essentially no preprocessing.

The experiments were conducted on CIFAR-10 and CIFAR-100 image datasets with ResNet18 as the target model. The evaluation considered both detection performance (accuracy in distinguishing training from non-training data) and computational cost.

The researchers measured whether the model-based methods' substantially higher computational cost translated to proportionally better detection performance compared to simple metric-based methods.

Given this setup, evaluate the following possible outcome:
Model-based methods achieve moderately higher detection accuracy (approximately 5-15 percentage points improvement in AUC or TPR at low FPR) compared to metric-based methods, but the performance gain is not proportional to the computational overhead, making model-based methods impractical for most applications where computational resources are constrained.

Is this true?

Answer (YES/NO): YES